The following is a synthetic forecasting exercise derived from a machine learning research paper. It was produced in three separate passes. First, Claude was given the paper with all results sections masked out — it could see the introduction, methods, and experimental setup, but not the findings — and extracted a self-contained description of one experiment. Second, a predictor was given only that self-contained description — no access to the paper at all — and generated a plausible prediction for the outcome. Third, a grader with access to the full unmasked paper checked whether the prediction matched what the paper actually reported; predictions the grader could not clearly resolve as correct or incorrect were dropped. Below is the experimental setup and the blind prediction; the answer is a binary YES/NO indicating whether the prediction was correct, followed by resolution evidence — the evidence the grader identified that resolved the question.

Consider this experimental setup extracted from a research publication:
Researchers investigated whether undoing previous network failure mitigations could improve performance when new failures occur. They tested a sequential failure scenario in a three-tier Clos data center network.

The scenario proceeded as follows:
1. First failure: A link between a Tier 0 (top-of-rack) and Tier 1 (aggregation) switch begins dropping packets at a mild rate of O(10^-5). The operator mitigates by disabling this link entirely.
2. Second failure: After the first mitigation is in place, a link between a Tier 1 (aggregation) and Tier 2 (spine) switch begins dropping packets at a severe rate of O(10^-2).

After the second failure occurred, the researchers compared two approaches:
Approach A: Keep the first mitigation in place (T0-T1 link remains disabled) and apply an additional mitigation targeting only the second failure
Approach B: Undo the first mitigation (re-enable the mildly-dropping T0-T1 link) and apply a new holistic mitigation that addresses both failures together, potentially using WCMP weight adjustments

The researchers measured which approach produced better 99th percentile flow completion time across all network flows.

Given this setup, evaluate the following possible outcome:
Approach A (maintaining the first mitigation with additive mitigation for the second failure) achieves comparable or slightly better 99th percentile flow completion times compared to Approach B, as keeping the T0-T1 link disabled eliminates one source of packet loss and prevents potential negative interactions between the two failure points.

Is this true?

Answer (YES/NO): NO